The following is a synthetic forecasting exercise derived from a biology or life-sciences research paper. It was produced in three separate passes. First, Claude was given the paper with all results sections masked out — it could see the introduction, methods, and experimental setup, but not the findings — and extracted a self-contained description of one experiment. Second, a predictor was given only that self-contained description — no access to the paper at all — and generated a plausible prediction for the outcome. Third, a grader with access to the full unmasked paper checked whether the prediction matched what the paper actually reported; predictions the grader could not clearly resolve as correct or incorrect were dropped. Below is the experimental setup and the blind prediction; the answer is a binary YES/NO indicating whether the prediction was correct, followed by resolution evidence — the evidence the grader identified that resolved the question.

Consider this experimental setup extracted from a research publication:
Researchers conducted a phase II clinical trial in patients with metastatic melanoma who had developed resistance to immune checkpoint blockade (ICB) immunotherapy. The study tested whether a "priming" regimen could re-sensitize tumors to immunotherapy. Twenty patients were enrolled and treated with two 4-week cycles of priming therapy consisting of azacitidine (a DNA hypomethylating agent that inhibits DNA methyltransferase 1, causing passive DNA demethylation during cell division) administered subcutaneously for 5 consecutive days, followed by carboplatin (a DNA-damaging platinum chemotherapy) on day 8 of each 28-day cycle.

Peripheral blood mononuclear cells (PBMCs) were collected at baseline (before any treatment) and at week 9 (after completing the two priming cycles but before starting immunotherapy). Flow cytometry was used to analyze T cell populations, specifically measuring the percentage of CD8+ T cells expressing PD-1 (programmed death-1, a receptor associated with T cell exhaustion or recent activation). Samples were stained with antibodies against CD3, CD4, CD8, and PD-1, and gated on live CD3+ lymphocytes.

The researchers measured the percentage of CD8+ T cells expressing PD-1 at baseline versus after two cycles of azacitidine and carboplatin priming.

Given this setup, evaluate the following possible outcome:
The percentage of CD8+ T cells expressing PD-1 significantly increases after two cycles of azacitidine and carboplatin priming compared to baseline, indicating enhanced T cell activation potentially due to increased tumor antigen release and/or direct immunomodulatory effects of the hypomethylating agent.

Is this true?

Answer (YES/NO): NO